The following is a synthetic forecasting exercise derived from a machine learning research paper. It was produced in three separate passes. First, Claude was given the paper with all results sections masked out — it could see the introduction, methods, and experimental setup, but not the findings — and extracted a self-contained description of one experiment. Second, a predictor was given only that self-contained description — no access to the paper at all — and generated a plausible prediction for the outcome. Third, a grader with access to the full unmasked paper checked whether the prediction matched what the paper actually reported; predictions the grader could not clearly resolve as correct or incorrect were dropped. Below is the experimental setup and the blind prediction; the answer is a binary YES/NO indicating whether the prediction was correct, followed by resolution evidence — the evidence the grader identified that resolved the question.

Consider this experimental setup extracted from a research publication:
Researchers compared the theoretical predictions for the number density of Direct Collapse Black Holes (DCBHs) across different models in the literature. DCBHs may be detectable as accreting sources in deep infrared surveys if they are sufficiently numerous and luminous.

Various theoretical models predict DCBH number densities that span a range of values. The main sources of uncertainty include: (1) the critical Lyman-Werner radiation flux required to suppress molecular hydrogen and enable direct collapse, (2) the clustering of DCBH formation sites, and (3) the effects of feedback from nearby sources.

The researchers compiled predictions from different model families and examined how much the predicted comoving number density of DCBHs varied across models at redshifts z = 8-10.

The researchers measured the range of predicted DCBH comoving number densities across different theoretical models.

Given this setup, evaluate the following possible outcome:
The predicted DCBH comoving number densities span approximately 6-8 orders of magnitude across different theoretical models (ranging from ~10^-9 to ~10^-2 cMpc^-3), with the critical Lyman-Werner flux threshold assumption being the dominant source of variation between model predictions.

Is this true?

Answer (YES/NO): NO